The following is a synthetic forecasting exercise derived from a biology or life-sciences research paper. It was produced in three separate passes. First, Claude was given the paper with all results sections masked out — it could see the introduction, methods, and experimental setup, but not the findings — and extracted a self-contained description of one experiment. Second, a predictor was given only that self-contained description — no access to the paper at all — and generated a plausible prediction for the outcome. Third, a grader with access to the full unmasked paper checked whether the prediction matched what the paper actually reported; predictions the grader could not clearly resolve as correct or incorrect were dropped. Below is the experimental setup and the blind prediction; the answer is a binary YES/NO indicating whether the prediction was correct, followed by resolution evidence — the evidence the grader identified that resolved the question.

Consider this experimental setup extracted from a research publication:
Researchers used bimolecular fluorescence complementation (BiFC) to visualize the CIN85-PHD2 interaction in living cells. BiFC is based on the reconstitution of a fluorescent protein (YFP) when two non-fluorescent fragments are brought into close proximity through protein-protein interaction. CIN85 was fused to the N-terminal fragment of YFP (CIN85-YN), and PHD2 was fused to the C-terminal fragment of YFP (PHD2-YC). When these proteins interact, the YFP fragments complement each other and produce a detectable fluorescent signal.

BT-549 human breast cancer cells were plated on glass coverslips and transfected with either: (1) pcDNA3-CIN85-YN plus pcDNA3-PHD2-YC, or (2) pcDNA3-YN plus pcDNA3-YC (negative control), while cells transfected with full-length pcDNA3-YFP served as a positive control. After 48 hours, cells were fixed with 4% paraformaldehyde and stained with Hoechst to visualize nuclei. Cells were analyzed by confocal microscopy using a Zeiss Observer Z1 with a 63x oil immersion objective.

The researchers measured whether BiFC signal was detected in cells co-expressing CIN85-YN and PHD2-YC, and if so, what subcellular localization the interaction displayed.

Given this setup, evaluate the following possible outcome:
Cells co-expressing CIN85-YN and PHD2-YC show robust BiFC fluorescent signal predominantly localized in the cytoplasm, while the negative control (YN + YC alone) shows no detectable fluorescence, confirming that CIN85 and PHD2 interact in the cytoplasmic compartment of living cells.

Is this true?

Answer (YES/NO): YES